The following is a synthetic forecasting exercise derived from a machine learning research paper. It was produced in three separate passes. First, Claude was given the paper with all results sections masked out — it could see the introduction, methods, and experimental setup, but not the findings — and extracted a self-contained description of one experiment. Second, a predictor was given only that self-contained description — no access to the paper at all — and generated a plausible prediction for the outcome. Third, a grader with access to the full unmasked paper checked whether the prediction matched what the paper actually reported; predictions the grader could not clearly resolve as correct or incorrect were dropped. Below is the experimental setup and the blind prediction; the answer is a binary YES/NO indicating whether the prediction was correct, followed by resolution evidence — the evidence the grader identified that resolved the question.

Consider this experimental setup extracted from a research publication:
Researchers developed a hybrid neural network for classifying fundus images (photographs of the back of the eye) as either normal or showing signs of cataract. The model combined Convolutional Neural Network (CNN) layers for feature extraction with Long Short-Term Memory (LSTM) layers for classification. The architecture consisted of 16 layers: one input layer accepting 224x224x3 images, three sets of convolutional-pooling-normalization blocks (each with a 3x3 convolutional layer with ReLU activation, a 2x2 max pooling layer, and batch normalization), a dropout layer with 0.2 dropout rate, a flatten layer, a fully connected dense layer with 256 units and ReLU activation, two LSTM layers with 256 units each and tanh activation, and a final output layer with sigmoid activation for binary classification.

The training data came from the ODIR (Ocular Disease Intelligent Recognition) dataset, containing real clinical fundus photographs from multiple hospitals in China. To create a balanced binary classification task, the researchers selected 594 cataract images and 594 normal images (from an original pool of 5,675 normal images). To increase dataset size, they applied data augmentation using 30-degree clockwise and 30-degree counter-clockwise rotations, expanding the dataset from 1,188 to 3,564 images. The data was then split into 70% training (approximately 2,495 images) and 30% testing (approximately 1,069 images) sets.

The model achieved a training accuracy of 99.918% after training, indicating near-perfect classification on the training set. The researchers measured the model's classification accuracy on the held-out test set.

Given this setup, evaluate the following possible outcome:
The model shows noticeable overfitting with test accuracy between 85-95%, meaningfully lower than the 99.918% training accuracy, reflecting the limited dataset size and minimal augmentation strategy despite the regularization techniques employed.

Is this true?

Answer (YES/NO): NO